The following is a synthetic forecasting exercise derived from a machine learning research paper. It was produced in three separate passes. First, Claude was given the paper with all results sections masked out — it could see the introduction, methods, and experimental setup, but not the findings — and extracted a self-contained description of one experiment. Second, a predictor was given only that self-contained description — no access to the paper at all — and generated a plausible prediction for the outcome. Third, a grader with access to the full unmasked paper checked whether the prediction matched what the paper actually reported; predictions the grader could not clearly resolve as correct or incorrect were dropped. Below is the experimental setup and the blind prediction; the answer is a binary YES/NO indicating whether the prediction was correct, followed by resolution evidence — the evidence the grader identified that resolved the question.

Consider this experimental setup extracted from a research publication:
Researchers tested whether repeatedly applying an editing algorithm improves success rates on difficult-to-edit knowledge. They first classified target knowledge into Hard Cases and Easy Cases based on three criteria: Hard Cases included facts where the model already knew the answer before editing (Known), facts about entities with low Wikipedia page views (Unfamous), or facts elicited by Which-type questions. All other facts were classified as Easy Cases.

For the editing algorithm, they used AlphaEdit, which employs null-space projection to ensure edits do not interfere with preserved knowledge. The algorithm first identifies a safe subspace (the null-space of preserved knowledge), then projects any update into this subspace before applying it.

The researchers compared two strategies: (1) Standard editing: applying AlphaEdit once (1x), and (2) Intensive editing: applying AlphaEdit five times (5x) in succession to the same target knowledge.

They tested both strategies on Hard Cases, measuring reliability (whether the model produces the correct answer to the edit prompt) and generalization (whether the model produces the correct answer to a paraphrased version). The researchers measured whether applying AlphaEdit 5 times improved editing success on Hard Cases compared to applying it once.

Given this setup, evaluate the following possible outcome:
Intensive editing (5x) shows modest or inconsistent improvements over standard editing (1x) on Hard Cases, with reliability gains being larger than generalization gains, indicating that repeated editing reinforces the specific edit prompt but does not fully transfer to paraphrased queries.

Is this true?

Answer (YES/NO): NO